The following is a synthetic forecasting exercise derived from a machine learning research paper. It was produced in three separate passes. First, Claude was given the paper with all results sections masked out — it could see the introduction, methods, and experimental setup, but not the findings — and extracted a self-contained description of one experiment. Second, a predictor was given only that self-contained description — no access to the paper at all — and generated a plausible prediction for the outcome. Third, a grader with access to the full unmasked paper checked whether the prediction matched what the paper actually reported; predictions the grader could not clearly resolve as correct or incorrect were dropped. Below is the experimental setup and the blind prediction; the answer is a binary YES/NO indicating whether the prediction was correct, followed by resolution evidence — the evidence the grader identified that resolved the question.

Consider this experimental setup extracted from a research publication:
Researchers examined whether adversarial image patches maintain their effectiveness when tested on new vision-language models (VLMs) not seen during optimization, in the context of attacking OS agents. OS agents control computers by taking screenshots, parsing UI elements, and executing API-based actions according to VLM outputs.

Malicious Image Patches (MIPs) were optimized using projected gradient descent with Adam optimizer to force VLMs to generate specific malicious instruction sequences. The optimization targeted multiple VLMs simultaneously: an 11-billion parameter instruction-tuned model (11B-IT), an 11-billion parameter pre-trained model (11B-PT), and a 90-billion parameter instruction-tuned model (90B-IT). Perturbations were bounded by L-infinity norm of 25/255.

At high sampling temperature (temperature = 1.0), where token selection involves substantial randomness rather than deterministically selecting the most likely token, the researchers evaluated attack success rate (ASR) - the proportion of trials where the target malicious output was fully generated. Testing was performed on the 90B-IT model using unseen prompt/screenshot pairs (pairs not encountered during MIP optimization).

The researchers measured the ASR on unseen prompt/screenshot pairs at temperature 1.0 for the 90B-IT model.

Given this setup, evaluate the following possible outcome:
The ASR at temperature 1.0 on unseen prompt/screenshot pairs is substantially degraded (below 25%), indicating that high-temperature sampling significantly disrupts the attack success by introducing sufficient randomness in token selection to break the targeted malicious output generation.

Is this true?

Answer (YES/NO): NO